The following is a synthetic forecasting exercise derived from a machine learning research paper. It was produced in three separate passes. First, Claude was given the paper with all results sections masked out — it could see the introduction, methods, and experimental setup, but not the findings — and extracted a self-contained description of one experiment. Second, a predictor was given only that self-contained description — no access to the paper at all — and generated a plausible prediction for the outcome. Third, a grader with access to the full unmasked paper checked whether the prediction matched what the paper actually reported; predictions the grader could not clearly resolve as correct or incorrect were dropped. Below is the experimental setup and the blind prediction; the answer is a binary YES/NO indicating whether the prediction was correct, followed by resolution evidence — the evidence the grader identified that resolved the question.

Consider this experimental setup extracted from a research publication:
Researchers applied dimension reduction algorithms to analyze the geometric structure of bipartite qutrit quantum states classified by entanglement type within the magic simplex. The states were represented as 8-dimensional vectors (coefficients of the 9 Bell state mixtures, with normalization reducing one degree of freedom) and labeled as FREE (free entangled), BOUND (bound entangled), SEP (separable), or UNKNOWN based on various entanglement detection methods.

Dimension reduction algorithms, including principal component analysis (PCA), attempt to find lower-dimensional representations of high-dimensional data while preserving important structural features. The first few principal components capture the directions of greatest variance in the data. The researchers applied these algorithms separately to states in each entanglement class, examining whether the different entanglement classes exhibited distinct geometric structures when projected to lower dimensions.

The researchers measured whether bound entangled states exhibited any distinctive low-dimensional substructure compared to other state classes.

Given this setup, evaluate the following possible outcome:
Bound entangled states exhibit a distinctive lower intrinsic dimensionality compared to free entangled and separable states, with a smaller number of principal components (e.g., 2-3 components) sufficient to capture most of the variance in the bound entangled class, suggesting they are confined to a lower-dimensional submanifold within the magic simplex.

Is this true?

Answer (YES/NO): YES